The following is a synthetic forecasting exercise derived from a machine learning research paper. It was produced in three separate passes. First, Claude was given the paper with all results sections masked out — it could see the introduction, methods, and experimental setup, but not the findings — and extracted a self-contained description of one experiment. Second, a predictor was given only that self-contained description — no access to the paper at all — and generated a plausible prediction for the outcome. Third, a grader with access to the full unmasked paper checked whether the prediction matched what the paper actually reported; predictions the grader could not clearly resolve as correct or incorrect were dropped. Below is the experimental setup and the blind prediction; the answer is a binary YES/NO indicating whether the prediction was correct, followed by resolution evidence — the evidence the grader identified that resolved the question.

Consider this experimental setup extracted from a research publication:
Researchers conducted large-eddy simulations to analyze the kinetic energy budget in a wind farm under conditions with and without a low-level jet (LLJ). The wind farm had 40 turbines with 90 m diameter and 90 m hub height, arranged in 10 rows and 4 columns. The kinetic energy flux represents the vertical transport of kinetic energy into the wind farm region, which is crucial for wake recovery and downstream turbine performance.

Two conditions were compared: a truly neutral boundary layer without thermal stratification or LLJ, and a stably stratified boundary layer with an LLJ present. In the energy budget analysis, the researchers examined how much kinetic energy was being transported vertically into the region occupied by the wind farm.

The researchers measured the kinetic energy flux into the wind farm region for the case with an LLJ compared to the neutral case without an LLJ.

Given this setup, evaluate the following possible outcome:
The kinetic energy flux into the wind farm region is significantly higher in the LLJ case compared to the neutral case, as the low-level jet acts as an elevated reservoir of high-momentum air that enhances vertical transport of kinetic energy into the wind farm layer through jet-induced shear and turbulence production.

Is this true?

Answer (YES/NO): YES